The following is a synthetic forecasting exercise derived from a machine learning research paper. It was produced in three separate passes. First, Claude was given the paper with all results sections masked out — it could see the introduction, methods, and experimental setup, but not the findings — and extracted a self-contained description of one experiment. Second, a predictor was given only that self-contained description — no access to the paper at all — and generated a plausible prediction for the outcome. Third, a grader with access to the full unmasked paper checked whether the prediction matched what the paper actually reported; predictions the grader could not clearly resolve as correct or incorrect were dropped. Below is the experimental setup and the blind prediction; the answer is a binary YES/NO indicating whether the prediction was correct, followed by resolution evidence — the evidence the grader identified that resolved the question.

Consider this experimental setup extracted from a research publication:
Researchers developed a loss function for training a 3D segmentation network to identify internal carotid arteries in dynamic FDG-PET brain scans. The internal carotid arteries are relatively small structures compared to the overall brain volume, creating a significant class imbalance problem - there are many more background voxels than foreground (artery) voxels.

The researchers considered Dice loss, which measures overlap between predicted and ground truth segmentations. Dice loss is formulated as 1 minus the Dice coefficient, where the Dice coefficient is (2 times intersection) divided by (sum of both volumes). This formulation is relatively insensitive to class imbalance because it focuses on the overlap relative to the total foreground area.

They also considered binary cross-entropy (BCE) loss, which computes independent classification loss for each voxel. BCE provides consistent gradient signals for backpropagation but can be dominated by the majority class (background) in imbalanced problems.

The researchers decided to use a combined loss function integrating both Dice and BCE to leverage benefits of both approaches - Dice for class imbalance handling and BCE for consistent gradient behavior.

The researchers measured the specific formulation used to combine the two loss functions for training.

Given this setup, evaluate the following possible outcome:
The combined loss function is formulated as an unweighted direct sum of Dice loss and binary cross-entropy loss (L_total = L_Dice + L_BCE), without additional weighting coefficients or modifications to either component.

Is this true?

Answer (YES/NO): YES